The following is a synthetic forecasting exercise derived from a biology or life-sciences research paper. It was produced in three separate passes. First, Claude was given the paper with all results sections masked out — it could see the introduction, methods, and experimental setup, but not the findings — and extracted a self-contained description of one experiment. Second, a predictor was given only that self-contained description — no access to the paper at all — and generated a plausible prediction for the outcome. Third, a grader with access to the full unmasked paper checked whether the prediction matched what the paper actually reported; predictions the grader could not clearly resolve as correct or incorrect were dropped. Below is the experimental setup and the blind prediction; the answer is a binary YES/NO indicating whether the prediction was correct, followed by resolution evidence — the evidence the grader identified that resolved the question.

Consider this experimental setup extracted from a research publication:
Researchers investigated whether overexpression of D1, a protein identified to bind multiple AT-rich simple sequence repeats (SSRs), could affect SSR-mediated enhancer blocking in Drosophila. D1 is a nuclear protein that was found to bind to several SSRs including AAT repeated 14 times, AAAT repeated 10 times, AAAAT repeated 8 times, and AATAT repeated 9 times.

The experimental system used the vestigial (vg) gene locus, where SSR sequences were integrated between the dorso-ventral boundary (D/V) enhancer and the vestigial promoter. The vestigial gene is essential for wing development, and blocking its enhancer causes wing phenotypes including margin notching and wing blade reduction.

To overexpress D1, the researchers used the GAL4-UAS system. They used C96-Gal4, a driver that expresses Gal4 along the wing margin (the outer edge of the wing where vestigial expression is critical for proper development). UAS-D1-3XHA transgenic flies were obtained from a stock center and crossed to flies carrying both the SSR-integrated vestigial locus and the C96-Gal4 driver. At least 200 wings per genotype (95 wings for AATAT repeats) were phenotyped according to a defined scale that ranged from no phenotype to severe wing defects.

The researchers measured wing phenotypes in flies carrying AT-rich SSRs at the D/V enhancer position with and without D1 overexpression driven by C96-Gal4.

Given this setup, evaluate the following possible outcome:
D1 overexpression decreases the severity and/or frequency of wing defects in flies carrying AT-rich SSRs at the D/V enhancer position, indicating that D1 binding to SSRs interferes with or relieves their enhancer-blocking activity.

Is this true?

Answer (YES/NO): NO